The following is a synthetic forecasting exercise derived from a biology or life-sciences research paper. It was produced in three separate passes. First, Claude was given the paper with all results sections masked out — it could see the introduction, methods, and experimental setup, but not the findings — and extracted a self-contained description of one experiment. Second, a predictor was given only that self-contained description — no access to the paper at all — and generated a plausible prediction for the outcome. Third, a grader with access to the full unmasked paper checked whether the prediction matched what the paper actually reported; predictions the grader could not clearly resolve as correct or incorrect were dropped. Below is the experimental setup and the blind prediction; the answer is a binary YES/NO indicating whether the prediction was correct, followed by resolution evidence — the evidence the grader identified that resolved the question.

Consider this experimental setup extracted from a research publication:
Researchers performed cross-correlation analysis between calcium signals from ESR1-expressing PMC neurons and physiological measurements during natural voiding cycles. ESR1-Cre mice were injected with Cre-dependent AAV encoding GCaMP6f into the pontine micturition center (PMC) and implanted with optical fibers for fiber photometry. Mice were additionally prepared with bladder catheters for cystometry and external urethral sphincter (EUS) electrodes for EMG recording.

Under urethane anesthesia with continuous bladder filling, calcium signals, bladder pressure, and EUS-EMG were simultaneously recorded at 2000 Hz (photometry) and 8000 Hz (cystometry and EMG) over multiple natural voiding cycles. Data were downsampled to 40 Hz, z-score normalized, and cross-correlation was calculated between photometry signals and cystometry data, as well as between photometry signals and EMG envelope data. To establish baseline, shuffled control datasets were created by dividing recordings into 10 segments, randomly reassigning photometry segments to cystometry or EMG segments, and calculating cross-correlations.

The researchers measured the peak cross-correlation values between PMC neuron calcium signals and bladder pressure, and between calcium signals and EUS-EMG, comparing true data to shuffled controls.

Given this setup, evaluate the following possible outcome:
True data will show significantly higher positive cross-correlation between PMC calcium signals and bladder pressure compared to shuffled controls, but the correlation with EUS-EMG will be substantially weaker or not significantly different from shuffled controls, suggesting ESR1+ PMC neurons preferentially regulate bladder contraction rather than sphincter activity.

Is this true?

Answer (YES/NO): NO